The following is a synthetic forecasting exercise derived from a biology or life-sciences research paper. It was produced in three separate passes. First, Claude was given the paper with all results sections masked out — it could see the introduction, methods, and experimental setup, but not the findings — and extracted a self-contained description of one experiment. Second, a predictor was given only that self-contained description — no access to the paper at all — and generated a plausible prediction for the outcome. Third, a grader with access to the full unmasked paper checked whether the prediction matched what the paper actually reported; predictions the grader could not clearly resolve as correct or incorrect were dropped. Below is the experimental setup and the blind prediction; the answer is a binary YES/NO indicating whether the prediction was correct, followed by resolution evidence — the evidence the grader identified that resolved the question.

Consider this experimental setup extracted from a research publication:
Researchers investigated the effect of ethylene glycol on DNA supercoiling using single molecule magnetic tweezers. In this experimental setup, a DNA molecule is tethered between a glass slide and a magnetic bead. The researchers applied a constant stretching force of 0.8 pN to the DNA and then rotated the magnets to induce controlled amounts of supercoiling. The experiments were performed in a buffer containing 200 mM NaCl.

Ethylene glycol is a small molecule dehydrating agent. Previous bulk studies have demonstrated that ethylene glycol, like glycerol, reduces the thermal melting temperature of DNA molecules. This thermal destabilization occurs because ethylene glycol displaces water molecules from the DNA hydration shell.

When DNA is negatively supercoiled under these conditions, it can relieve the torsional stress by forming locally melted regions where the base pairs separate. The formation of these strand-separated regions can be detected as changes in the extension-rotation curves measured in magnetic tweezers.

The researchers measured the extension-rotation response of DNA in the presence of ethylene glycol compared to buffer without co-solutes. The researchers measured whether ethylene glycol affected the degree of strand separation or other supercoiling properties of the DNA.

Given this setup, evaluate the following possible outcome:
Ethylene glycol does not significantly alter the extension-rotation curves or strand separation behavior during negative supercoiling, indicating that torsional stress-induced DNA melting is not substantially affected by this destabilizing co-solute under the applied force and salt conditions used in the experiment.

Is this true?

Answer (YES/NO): YES